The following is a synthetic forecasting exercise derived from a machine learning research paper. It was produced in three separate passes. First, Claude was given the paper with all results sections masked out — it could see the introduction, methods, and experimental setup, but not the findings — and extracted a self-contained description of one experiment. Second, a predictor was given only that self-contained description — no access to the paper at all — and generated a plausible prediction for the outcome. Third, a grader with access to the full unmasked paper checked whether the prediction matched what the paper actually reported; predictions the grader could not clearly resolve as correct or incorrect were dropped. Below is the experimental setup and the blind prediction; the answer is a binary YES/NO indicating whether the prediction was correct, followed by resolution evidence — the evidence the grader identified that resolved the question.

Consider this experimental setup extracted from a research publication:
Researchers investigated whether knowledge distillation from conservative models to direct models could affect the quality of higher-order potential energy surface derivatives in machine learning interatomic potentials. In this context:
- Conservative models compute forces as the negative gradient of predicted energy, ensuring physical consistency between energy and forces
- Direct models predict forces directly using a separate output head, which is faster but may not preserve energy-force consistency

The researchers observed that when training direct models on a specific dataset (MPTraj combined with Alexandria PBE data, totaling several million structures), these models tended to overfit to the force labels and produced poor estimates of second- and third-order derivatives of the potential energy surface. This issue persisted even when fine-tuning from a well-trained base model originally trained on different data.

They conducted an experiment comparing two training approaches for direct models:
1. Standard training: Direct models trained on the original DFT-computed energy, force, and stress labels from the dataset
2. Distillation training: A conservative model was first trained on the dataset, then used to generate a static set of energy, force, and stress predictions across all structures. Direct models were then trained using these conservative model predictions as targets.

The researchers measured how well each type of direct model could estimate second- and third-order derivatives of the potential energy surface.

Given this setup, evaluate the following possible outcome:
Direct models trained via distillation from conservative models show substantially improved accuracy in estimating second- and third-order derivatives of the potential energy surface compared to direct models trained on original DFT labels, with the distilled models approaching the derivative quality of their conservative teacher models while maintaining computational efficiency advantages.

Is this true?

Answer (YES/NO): YES